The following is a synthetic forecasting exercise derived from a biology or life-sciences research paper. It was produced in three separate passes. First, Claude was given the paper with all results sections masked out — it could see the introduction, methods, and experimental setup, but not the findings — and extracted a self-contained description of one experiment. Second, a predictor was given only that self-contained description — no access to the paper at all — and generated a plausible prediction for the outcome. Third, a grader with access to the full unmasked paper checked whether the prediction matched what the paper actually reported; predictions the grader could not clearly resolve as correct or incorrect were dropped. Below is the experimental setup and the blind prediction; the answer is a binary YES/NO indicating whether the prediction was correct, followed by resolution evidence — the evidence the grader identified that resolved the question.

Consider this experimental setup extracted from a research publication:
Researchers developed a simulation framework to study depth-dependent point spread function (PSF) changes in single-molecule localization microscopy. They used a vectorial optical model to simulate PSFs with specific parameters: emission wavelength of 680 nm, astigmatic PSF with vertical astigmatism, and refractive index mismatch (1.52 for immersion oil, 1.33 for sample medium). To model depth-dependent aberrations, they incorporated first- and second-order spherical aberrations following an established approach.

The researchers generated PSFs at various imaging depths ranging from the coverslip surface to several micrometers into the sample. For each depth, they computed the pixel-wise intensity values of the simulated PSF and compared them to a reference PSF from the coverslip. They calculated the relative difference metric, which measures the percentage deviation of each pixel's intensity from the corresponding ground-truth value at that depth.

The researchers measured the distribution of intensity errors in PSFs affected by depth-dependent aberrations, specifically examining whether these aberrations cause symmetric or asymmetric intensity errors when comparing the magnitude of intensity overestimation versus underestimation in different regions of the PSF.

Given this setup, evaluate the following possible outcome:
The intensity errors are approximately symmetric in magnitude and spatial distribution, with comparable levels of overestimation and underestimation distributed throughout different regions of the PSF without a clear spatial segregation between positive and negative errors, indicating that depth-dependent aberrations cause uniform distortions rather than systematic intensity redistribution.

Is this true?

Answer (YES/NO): NO